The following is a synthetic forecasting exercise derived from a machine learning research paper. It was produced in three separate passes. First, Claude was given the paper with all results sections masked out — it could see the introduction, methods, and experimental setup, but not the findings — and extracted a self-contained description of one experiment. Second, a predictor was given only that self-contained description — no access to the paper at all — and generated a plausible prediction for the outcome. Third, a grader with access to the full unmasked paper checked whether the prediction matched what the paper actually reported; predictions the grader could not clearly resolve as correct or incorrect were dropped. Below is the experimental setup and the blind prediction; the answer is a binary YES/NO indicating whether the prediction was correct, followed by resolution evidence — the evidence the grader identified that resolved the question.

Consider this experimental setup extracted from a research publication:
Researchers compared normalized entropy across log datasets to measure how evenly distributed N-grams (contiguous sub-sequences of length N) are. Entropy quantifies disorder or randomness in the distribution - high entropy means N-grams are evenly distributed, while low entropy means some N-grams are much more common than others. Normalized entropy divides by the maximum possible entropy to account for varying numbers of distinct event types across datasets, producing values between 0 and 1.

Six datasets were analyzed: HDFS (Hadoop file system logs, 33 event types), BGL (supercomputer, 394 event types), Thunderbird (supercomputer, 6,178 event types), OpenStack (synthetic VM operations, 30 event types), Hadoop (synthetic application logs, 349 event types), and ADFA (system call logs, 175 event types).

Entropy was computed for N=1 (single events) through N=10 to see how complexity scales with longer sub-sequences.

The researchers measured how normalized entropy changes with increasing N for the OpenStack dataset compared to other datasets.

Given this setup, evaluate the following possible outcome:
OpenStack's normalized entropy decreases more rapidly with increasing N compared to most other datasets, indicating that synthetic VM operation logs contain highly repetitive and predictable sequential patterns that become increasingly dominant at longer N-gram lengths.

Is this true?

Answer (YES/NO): YES